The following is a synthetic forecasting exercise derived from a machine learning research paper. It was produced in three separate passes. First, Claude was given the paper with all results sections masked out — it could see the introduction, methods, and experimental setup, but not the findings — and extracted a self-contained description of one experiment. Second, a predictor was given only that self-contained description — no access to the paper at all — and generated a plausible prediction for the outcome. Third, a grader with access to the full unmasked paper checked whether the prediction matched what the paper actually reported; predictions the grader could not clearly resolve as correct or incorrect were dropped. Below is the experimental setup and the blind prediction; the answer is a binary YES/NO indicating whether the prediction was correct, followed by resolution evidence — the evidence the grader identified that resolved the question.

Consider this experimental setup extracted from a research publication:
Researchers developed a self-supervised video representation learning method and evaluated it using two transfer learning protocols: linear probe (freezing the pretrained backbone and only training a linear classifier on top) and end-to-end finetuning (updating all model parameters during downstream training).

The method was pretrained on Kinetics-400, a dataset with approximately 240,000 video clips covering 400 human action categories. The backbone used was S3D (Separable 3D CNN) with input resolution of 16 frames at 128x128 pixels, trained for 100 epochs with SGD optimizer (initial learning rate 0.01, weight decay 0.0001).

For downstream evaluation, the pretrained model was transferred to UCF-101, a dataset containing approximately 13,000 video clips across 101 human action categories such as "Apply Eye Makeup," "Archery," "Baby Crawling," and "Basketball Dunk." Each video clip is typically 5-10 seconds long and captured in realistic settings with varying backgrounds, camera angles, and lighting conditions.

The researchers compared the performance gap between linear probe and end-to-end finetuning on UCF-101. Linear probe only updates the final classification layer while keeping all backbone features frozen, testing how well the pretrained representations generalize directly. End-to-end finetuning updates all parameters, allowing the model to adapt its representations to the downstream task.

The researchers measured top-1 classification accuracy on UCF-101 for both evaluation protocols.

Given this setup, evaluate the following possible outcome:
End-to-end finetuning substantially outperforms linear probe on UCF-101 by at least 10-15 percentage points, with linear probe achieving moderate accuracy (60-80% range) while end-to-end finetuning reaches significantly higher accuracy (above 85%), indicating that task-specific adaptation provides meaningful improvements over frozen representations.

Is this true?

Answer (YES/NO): YES